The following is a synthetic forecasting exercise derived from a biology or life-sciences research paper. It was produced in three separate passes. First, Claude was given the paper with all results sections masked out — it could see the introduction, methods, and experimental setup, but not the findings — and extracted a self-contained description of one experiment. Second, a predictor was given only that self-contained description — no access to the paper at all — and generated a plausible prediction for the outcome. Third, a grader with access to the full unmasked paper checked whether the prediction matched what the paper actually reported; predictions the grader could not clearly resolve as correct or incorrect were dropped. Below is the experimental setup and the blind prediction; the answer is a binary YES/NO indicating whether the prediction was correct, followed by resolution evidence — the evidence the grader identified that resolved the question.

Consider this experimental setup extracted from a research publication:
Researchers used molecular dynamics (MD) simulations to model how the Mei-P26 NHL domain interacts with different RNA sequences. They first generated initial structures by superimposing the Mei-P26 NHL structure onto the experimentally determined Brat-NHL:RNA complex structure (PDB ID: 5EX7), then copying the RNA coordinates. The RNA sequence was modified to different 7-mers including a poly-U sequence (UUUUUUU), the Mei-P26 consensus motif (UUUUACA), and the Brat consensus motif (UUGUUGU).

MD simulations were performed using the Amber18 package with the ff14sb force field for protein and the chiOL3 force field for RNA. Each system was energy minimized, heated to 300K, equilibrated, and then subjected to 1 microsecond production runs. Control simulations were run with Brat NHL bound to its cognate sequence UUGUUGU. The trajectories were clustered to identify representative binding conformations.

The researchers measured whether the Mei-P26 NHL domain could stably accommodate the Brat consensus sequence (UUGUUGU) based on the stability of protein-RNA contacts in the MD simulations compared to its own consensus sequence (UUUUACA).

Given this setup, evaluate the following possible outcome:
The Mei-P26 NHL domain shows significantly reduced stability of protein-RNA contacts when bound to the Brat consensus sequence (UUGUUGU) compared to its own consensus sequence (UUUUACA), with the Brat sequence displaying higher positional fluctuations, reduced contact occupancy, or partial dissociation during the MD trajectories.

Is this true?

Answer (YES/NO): YES